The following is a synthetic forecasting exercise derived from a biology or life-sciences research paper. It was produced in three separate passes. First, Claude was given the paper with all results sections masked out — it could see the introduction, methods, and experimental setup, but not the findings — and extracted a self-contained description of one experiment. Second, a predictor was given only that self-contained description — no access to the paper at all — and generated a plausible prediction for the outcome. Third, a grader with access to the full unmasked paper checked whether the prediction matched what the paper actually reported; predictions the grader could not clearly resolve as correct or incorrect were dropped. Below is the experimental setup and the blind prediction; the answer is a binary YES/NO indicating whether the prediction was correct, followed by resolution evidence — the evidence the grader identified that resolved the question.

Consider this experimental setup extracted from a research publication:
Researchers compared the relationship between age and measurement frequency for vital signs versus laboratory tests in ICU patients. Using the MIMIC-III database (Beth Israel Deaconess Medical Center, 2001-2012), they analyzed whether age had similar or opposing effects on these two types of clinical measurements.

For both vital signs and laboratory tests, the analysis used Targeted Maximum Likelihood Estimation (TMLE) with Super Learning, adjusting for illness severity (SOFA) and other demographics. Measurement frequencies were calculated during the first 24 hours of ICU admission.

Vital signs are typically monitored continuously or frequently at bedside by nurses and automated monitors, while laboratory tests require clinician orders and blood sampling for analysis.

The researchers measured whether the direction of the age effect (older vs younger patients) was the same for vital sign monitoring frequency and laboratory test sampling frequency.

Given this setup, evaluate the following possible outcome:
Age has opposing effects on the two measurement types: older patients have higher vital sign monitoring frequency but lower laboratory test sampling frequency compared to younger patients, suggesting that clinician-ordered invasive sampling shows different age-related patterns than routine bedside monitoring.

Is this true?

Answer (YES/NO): YES